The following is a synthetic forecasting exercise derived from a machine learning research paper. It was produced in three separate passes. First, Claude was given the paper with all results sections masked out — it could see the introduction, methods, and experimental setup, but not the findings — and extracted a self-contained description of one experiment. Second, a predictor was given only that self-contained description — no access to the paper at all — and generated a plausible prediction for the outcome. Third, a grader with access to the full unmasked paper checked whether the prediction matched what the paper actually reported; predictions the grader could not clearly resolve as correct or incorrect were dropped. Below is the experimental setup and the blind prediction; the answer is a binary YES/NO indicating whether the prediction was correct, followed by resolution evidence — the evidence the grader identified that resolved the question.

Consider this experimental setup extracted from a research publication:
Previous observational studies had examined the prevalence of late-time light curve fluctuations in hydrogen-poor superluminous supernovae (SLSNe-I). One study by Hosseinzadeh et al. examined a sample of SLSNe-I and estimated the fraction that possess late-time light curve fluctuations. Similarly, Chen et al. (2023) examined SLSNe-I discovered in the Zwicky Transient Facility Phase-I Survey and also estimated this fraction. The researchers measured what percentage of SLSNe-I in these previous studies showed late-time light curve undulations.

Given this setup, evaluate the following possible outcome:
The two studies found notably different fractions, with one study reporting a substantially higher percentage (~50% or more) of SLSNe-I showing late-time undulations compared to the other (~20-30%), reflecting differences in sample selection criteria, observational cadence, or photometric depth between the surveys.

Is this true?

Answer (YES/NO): NO